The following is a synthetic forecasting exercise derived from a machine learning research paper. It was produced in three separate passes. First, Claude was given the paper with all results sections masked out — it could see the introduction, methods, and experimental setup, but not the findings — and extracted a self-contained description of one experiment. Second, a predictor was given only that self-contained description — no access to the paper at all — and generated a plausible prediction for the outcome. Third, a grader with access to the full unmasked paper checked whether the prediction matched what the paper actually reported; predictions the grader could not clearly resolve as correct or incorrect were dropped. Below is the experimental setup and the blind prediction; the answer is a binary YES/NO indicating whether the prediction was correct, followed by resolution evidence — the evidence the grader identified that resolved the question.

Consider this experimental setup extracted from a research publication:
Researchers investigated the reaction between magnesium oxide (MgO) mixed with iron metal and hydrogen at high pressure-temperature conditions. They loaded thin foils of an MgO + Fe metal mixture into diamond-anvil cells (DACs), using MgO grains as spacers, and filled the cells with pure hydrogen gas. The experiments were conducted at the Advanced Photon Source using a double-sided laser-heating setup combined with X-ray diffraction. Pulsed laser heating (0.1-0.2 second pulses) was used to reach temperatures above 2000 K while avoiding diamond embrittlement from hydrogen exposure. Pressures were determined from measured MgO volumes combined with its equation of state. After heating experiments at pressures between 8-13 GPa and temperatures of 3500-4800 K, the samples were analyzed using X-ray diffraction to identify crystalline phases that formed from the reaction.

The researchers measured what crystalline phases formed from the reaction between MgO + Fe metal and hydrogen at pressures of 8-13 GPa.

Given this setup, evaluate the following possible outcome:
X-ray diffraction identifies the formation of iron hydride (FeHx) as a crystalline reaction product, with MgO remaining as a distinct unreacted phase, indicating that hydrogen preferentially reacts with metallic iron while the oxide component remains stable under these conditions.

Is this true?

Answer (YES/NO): NO